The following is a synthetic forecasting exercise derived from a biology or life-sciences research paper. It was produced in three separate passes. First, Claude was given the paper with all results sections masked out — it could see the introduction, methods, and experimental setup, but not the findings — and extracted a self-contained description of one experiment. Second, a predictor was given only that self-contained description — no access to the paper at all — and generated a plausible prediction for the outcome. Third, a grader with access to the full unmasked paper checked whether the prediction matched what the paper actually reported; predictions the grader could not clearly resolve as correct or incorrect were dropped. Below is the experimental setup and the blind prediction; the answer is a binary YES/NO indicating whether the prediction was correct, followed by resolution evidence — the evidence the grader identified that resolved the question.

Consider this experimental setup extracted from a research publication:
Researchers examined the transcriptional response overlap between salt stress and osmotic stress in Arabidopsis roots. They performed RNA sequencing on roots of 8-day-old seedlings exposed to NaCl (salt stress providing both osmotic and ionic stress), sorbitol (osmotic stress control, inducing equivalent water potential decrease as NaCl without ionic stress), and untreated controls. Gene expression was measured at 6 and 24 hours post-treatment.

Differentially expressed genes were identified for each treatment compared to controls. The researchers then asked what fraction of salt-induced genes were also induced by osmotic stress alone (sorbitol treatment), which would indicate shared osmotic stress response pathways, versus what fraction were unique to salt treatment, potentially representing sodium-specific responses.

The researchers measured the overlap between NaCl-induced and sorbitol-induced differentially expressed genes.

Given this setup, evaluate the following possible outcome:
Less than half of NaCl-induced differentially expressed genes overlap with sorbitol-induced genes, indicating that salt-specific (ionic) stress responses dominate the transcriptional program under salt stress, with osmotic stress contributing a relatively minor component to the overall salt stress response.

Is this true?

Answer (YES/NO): NO